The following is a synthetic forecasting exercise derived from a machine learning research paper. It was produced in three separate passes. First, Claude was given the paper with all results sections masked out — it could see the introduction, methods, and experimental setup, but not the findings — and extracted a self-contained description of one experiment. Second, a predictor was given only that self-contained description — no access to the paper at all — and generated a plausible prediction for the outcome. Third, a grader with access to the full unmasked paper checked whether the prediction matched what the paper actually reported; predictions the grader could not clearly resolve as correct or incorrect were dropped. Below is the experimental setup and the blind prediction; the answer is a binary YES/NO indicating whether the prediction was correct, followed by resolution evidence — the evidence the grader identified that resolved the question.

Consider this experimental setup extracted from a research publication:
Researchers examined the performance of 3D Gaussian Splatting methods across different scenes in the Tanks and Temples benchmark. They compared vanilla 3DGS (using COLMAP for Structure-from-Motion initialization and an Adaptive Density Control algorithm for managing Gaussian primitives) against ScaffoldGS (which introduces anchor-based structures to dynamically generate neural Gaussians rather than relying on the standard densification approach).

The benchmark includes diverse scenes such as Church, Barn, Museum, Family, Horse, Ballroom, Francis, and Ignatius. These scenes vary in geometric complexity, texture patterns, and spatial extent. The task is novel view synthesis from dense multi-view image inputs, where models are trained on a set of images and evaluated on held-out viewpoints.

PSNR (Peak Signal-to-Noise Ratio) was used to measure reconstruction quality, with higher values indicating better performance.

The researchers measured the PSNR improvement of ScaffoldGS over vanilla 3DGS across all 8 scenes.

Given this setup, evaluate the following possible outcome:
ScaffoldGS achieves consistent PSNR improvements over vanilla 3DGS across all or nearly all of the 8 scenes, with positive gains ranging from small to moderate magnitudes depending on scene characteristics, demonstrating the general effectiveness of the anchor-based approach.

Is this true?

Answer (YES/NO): NO